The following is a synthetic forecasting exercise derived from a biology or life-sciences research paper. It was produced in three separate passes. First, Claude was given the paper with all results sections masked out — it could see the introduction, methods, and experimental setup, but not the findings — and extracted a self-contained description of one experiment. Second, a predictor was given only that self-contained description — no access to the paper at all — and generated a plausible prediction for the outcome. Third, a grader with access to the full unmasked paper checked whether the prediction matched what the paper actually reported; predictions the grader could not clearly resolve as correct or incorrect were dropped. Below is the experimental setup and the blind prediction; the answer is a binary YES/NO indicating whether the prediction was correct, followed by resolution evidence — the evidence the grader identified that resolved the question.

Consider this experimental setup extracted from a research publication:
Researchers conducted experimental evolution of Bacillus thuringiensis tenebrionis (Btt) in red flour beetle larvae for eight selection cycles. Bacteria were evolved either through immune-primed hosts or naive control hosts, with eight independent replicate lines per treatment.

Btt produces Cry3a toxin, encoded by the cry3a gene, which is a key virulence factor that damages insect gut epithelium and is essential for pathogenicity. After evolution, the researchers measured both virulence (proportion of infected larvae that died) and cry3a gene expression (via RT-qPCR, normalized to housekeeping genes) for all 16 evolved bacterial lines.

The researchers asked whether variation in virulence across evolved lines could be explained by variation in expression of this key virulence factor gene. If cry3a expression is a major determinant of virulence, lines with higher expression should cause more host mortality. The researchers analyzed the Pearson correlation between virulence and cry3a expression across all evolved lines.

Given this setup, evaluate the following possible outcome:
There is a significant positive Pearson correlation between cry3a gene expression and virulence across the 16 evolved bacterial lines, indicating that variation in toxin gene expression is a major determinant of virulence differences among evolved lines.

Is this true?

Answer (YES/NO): NO